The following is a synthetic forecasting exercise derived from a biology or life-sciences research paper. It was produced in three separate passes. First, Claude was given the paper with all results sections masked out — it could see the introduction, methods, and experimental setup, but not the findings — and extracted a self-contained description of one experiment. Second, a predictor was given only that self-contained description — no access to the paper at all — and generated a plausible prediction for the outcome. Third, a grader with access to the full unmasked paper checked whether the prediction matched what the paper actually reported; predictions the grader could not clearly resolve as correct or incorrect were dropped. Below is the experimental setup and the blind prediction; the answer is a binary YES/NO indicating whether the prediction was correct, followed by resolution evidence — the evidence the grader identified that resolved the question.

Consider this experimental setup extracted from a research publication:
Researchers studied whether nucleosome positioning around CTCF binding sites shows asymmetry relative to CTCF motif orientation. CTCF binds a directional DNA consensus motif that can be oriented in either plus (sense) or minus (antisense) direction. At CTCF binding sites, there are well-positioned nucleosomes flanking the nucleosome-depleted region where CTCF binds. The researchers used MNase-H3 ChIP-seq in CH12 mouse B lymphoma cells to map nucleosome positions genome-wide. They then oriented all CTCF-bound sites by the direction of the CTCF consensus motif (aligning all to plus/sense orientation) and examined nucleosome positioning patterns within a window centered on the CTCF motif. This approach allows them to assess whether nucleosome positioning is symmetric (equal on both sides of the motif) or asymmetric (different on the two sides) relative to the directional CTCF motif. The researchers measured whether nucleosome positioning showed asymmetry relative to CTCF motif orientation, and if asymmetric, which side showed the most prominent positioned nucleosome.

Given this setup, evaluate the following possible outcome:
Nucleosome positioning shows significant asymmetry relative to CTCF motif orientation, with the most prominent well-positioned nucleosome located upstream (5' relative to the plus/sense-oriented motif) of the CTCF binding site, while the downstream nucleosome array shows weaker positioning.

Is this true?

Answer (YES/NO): NO